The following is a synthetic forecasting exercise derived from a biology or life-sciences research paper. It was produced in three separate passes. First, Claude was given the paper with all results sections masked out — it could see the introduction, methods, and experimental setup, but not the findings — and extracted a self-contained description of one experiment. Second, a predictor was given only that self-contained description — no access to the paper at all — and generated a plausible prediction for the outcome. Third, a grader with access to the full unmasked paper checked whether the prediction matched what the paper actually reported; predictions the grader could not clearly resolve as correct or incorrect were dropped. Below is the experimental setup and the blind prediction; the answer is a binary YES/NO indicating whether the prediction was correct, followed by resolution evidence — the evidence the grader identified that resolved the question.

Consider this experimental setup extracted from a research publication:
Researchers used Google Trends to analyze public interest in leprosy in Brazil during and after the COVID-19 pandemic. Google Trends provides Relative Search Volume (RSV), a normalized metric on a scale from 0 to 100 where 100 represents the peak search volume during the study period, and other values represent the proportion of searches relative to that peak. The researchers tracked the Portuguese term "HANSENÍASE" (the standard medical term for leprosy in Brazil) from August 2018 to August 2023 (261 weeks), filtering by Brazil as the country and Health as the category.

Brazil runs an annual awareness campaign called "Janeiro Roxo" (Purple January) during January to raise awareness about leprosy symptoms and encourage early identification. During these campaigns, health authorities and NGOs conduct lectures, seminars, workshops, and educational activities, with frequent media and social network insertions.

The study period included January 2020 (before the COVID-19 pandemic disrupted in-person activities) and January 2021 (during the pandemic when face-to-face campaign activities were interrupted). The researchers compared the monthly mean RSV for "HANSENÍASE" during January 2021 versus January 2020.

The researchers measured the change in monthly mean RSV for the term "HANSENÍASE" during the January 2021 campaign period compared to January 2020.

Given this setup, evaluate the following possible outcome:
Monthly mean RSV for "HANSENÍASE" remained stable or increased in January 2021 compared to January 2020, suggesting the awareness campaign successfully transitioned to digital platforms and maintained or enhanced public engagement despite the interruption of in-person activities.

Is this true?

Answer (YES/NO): NO